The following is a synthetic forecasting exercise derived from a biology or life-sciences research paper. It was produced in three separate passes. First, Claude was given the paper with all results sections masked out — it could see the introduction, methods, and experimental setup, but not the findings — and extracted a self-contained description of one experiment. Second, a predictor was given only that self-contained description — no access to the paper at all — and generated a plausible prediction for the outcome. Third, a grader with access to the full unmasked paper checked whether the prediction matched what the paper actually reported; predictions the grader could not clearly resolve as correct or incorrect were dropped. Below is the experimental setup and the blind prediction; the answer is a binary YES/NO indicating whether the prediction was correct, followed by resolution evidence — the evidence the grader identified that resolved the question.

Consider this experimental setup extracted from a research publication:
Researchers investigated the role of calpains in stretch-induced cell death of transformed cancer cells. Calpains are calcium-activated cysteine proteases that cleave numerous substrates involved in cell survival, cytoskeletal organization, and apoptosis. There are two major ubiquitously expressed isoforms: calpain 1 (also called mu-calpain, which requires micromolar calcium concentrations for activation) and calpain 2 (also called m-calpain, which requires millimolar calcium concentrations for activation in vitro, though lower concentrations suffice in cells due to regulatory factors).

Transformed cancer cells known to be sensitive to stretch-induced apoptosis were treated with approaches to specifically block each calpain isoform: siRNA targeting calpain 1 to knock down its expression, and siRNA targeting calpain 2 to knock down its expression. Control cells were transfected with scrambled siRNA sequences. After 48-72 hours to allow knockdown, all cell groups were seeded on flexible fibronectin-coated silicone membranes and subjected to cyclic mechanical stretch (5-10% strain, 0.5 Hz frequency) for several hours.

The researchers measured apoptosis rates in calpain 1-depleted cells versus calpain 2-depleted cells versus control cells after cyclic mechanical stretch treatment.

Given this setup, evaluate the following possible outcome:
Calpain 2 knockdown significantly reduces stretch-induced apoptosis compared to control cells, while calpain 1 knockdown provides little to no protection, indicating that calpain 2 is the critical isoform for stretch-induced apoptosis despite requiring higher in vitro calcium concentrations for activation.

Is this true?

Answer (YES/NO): NO